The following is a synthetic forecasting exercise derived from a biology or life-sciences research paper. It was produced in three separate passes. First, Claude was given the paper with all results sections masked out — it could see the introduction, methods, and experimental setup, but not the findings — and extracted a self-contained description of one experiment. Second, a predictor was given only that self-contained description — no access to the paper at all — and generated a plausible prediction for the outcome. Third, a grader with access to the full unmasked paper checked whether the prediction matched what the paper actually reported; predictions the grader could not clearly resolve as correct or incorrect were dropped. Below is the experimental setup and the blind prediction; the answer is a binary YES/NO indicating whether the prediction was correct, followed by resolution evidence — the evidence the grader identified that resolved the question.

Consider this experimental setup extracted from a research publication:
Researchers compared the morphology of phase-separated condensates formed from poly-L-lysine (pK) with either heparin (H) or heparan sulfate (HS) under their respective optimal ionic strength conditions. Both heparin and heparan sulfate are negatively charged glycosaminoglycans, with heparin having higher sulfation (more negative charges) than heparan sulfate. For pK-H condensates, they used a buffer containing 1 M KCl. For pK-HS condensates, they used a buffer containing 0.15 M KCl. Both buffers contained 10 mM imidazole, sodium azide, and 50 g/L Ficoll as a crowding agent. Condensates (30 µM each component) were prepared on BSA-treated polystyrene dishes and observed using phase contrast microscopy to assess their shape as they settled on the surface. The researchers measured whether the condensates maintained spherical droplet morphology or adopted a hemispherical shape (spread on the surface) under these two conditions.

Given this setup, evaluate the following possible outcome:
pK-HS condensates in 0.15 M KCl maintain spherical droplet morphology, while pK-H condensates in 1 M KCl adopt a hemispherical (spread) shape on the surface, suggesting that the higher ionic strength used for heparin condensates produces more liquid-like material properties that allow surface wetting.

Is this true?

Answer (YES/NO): NO